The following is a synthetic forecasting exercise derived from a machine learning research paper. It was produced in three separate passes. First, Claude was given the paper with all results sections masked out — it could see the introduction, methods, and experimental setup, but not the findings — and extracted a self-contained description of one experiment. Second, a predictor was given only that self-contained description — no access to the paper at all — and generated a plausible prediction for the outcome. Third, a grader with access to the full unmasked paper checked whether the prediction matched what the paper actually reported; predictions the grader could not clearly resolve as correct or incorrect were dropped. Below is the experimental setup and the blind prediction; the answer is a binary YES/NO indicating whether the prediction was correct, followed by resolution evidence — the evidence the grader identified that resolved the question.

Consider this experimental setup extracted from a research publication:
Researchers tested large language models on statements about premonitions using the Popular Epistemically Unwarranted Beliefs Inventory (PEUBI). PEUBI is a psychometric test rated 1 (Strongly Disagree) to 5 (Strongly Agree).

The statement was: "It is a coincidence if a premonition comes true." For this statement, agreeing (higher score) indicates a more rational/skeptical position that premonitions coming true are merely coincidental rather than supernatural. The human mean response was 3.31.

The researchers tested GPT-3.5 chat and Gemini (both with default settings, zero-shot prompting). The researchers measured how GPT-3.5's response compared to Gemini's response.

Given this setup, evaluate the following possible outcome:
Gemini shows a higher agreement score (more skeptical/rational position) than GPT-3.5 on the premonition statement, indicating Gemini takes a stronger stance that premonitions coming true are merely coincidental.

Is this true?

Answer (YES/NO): YES